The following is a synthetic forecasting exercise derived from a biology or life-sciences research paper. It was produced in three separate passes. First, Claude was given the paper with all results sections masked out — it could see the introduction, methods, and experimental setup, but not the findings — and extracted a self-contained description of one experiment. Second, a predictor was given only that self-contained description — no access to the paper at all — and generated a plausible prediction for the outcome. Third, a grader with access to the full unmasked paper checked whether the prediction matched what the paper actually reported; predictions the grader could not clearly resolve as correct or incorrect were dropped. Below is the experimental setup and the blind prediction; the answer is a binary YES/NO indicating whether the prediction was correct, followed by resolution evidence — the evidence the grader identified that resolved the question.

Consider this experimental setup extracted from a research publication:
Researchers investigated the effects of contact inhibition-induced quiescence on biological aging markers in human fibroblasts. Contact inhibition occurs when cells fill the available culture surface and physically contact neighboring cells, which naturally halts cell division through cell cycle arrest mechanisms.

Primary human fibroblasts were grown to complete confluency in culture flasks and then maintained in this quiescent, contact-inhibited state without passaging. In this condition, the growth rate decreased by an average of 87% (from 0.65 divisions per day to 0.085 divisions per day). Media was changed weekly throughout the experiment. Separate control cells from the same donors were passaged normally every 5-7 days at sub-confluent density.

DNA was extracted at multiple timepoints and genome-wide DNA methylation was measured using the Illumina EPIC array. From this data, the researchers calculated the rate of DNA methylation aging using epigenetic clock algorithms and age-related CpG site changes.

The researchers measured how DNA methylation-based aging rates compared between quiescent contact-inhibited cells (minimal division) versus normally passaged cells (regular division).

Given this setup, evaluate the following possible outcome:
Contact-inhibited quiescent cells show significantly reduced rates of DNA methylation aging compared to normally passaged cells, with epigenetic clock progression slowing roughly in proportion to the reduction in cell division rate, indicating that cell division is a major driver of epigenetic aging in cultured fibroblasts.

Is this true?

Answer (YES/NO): YES